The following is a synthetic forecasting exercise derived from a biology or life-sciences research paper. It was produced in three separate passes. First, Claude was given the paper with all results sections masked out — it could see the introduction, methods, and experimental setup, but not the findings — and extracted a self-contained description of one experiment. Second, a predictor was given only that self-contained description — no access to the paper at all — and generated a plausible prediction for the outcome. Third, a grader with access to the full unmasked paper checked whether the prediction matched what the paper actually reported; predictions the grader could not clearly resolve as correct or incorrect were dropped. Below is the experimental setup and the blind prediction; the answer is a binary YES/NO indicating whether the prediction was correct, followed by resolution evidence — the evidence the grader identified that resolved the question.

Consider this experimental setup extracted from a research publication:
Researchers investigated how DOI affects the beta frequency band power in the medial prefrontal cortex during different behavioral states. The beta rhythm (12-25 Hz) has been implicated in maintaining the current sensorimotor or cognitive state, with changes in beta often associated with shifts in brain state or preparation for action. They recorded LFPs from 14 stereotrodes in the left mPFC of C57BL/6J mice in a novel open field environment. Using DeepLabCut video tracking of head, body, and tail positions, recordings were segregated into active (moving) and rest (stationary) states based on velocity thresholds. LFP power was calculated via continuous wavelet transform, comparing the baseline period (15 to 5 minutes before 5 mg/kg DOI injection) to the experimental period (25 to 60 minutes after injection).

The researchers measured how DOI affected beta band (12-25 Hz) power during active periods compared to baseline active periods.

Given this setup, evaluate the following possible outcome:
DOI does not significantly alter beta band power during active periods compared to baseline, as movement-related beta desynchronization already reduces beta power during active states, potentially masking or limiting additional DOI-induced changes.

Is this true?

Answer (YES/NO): YES